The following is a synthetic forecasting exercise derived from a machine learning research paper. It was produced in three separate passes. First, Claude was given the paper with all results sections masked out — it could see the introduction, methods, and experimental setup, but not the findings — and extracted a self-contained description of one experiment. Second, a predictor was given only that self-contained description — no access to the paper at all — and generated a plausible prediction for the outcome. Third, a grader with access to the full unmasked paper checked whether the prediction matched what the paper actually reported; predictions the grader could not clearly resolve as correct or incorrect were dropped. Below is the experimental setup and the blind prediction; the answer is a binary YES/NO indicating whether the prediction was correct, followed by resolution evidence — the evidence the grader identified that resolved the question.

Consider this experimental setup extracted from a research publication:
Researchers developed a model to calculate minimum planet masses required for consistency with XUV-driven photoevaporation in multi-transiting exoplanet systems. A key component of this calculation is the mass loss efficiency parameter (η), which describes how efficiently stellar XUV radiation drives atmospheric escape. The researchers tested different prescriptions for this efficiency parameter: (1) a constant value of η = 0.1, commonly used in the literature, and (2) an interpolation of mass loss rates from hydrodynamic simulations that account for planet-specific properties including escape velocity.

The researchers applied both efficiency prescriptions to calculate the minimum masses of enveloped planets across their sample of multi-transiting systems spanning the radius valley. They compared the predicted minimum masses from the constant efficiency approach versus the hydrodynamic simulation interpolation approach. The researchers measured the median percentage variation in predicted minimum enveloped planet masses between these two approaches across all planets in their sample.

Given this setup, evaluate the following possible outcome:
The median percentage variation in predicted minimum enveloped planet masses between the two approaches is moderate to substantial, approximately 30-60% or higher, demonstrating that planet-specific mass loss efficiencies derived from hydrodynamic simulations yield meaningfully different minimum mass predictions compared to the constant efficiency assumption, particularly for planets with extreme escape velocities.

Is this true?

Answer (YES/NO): NO